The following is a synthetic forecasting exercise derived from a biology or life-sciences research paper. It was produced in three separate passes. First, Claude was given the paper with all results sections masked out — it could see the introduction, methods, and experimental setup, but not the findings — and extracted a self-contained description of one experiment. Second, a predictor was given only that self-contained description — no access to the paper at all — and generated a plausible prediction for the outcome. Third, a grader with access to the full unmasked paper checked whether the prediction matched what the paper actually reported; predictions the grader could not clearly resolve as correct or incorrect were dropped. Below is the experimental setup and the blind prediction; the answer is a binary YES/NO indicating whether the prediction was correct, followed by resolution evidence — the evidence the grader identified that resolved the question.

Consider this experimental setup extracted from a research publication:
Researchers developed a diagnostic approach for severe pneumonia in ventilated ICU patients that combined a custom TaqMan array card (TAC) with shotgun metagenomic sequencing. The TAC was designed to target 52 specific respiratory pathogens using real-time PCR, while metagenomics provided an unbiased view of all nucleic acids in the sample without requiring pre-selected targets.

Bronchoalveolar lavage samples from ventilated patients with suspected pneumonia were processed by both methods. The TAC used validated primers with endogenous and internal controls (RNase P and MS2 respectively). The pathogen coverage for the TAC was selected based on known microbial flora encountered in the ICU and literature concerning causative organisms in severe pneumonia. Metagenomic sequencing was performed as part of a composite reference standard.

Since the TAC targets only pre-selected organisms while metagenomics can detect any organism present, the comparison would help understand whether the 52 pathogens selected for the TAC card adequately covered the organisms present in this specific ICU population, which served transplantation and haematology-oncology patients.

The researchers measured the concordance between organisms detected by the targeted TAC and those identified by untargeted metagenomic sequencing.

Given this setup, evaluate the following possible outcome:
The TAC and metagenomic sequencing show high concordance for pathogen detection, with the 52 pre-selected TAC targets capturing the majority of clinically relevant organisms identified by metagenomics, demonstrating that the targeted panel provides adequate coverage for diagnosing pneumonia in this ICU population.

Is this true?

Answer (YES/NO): YES